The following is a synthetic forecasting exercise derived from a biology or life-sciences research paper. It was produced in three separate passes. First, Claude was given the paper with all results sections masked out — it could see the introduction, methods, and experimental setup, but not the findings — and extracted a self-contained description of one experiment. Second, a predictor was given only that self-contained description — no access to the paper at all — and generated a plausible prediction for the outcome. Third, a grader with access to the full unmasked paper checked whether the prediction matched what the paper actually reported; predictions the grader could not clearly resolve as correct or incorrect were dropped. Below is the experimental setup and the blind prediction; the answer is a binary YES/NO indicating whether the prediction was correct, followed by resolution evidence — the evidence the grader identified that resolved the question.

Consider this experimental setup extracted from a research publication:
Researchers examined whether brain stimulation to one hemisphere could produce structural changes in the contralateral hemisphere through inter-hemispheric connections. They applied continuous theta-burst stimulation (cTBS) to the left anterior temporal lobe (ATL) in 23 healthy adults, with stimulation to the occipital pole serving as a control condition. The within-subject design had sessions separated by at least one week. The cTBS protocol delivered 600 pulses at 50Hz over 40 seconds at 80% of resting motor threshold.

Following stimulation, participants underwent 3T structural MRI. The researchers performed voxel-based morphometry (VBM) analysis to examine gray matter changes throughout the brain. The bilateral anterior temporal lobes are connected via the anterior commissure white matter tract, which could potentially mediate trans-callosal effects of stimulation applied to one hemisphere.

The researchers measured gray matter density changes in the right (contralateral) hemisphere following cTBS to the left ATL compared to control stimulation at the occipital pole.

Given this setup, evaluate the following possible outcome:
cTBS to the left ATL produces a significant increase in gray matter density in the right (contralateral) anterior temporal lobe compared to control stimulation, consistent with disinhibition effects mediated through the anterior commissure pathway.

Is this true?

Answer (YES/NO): NO